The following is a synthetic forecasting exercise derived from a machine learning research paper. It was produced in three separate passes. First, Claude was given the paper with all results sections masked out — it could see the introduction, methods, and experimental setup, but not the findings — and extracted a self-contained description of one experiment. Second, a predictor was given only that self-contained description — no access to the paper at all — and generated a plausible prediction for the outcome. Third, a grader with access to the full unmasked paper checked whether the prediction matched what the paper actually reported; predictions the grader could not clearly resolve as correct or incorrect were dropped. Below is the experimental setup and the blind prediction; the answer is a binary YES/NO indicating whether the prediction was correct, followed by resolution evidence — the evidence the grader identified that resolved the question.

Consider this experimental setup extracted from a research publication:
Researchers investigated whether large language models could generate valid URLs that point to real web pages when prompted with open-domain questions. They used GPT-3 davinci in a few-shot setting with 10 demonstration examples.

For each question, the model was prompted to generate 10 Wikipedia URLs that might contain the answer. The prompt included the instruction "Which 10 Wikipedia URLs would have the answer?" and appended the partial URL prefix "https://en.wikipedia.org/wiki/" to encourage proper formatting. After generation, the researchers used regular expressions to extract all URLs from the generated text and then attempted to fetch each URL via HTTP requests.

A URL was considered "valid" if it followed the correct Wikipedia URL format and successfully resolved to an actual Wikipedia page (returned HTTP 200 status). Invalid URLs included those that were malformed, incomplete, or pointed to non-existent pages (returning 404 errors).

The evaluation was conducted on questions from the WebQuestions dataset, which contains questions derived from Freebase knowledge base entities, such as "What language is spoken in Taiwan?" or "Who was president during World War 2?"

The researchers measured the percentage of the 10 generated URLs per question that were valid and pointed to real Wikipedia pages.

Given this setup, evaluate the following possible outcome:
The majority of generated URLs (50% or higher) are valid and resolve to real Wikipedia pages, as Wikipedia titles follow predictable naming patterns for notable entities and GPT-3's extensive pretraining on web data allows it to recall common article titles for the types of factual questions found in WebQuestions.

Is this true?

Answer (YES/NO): YES